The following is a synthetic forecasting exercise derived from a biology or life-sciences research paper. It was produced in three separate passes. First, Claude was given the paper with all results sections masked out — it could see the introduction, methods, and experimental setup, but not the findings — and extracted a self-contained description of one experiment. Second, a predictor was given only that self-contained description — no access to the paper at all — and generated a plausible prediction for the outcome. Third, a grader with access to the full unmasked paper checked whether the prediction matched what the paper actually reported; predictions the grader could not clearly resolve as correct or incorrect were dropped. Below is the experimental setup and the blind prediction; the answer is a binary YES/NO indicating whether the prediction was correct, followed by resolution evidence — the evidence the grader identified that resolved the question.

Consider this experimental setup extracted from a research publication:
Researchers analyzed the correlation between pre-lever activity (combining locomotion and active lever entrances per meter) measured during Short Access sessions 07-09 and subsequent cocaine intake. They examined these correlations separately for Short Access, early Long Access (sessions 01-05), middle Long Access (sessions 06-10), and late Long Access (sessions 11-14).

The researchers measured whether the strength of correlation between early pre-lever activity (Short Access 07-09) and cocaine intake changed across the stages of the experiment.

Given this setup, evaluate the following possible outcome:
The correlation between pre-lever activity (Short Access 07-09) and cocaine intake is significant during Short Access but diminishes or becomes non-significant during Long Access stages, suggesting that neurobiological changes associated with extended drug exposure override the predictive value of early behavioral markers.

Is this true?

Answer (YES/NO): NO